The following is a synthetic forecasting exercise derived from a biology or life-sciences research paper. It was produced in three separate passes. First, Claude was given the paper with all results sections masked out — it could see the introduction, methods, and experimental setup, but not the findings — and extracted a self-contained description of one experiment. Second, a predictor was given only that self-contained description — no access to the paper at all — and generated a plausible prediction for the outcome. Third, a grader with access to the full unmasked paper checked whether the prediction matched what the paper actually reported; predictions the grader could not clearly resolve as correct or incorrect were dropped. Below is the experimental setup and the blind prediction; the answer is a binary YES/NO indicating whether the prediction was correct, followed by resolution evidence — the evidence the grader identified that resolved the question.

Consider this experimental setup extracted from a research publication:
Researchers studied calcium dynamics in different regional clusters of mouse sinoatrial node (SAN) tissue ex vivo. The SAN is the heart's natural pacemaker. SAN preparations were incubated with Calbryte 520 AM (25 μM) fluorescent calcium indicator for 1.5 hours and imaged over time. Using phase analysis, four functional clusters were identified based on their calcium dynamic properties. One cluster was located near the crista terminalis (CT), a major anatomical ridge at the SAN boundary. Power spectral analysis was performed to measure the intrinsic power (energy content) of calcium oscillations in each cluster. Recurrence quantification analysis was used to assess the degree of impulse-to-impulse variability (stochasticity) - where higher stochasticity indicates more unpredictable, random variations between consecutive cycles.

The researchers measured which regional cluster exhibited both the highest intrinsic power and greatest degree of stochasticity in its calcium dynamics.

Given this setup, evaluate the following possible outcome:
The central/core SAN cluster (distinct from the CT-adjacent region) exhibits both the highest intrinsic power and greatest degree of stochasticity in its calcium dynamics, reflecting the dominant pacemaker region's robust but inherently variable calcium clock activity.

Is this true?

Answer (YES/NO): NO